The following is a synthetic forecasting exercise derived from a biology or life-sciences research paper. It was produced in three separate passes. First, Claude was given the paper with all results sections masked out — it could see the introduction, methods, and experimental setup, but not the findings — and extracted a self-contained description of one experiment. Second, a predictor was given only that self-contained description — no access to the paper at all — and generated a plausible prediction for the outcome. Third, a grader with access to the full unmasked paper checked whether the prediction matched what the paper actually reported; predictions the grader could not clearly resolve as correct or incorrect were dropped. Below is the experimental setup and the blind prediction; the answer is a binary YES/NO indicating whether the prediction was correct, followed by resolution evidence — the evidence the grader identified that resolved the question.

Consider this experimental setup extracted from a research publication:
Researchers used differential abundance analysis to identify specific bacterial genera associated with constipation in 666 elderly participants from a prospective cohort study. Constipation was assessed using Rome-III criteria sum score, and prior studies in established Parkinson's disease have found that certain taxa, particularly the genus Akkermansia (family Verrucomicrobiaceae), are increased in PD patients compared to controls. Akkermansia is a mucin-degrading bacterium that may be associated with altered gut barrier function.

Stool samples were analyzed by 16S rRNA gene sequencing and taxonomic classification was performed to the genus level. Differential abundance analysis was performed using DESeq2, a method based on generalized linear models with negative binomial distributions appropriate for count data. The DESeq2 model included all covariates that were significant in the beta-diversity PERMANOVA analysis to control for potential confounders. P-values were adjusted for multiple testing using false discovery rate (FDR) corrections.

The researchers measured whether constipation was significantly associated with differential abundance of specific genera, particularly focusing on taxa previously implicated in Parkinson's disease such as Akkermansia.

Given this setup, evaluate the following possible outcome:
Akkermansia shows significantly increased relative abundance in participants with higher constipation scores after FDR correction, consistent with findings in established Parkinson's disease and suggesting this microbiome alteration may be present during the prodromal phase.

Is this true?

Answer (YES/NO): NO